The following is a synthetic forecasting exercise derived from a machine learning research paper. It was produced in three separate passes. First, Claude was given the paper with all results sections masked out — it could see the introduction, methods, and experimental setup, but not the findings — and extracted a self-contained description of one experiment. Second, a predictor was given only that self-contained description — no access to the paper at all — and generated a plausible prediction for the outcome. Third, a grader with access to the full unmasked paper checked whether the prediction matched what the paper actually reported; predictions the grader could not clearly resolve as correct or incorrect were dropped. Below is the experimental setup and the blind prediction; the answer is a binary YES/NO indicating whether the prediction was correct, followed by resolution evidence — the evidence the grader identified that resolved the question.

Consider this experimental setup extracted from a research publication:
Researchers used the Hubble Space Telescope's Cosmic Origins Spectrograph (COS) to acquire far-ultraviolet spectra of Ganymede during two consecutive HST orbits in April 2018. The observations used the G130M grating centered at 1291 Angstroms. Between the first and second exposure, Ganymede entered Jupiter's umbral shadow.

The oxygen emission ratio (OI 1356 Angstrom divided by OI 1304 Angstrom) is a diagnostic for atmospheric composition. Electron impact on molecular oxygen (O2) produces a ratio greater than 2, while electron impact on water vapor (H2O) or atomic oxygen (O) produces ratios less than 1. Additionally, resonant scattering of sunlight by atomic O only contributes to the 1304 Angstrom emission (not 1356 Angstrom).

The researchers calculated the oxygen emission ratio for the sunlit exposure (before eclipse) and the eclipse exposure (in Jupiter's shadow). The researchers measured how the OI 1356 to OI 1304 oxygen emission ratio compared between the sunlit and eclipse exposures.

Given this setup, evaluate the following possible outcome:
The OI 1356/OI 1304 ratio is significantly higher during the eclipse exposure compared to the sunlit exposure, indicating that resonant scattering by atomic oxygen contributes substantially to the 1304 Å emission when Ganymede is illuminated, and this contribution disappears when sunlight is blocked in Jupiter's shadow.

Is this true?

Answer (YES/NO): NO